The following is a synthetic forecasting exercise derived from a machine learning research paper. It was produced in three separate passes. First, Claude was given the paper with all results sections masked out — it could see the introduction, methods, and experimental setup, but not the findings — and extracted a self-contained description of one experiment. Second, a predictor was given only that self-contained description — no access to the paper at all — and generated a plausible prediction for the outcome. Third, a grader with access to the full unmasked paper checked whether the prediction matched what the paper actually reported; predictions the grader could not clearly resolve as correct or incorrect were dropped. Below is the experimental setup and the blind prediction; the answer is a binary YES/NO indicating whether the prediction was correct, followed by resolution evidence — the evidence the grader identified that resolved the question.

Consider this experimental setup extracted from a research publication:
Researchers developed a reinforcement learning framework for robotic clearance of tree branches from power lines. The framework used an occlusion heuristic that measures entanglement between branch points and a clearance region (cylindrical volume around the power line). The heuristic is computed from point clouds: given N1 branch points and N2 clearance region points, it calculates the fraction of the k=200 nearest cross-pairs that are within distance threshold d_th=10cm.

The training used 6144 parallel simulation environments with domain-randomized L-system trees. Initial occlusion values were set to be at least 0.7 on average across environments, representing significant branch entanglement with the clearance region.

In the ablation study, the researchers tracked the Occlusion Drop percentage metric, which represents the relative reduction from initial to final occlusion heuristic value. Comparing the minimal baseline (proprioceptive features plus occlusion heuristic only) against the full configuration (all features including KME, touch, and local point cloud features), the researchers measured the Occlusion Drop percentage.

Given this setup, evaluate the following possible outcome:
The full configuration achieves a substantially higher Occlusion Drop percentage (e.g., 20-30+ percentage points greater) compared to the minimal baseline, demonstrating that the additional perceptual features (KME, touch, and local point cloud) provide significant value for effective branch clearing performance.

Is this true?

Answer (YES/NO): YES